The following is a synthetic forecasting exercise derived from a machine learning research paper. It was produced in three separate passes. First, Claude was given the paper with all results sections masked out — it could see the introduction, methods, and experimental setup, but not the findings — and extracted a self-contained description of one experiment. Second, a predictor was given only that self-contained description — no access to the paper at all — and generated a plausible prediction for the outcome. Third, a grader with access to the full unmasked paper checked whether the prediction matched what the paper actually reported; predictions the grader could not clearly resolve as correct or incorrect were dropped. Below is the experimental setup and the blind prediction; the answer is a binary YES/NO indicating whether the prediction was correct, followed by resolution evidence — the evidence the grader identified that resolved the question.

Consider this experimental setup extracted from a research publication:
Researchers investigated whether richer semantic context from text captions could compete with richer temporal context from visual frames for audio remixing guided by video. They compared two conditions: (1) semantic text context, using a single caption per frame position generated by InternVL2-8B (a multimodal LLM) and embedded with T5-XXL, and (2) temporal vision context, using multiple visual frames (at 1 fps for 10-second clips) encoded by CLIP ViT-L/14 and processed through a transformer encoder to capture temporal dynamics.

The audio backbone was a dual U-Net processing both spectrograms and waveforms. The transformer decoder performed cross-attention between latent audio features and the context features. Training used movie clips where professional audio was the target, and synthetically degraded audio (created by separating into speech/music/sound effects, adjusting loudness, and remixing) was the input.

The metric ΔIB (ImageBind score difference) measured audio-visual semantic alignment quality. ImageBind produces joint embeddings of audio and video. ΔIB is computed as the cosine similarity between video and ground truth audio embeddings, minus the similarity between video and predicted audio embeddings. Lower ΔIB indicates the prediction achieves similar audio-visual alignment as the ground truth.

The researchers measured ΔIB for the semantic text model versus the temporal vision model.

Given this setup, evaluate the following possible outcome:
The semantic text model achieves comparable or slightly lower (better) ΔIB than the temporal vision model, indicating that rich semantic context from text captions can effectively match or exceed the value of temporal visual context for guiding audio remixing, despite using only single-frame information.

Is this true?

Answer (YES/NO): YES